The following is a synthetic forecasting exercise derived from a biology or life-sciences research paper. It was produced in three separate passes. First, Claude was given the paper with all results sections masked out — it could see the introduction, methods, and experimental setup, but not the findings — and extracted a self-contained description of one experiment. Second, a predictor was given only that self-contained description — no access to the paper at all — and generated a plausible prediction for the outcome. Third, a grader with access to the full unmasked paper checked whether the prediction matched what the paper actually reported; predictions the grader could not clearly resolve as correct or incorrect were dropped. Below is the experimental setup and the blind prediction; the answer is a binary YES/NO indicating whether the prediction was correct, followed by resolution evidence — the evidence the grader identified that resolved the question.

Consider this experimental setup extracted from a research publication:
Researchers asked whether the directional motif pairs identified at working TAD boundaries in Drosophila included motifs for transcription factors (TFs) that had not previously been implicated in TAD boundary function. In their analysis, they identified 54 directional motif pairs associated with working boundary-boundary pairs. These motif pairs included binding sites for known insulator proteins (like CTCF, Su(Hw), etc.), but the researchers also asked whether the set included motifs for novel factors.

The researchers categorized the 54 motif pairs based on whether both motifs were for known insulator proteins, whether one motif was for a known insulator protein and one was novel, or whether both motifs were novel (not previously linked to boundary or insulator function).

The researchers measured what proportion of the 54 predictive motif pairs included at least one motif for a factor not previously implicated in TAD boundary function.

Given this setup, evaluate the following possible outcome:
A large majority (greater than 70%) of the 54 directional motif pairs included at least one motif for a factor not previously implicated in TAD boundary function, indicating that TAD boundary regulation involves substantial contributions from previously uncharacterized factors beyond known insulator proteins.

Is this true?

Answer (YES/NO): NO